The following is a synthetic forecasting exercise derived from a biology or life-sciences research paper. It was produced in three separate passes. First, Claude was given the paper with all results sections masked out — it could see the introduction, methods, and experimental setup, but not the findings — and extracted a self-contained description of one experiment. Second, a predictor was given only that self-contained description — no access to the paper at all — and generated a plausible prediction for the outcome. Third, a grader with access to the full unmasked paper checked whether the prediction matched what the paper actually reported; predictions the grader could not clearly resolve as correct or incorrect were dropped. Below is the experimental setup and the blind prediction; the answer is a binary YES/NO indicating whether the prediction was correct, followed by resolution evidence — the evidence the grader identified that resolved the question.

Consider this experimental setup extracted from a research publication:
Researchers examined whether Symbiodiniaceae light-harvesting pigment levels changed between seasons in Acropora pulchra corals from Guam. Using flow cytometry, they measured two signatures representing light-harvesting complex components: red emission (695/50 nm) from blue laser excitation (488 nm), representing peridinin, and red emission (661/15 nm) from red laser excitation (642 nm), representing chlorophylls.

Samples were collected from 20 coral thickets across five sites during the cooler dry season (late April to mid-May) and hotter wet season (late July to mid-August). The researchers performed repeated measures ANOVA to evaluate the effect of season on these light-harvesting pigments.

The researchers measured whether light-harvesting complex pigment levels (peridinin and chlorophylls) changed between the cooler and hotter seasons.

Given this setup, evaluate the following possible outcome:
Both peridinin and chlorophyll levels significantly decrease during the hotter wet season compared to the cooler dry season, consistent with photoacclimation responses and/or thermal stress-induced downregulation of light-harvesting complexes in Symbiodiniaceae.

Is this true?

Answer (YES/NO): YES